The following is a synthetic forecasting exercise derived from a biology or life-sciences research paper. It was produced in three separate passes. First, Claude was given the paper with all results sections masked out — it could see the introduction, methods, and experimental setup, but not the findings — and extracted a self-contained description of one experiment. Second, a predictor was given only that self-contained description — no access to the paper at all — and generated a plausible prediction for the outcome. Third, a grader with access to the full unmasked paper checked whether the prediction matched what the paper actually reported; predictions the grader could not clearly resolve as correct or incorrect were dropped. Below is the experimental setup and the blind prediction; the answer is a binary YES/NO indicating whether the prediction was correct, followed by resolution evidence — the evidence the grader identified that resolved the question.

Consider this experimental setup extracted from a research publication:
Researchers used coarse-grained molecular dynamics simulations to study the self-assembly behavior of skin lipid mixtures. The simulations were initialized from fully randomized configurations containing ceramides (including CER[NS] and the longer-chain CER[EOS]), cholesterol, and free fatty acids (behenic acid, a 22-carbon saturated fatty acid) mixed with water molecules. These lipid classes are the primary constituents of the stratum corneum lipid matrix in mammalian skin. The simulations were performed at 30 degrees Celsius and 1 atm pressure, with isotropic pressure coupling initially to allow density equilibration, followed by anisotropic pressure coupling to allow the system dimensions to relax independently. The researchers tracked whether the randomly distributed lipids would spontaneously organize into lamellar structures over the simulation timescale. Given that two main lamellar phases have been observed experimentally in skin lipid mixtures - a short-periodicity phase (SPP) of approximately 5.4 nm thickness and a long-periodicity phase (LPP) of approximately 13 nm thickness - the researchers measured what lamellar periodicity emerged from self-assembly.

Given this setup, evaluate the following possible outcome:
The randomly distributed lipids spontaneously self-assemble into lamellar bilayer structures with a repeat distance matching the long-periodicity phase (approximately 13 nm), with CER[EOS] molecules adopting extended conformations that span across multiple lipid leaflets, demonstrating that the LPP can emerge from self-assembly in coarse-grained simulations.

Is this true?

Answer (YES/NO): NO